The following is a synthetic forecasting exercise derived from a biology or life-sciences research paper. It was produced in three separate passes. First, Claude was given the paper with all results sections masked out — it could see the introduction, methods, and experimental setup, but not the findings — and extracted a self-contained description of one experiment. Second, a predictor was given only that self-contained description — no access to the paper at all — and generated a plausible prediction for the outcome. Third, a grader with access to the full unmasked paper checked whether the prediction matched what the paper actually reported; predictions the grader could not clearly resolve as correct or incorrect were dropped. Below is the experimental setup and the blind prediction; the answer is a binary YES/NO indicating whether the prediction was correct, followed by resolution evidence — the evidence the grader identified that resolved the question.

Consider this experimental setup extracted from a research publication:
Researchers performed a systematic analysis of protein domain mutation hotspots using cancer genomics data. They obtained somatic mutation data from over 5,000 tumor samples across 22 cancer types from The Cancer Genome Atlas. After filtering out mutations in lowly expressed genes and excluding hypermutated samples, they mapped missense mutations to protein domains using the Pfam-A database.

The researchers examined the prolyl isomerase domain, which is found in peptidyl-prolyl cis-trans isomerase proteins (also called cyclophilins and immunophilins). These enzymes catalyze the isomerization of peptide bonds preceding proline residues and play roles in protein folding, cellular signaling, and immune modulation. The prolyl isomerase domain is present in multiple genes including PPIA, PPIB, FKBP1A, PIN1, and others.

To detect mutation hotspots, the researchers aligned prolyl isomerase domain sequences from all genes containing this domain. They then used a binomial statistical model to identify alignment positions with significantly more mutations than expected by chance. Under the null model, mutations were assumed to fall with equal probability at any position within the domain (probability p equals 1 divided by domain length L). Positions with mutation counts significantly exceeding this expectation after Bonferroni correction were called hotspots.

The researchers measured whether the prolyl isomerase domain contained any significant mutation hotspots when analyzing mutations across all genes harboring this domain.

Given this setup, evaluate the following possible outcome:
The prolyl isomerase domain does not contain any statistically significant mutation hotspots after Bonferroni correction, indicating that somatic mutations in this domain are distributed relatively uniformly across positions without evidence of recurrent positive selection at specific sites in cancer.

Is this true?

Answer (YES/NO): NO